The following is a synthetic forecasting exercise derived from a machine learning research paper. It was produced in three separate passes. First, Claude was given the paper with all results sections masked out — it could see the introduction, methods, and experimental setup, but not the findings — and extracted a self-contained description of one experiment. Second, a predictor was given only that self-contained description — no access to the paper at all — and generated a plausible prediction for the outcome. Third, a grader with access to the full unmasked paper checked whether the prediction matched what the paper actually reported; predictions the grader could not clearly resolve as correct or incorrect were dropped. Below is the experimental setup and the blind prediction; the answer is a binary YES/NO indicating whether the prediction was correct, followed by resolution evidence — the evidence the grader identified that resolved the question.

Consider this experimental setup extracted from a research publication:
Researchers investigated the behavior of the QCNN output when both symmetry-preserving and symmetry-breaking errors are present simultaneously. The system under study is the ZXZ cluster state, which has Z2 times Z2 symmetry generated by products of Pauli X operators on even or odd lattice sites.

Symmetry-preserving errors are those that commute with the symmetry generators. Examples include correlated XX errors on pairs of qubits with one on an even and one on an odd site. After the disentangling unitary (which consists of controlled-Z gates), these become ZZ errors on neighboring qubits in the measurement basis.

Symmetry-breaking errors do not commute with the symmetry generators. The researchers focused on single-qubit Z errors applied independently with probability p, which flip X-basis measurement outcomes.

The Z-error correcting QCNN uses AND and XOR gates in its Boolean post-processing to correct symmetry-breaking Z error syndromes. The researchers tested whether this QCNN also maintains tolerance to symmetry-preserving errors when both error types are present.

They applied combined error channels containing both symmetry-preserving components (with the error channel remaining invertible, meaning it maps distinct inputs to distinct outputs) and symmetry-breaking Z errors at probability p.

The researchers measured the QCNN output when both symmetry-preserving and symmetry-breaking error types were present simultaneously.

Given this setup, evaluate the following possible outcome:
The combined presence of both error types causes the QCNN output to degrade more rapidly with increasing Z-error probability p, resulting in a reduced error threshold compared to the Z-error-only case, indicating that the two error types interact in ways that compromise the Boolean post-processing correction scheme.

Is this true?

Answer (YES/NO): NO